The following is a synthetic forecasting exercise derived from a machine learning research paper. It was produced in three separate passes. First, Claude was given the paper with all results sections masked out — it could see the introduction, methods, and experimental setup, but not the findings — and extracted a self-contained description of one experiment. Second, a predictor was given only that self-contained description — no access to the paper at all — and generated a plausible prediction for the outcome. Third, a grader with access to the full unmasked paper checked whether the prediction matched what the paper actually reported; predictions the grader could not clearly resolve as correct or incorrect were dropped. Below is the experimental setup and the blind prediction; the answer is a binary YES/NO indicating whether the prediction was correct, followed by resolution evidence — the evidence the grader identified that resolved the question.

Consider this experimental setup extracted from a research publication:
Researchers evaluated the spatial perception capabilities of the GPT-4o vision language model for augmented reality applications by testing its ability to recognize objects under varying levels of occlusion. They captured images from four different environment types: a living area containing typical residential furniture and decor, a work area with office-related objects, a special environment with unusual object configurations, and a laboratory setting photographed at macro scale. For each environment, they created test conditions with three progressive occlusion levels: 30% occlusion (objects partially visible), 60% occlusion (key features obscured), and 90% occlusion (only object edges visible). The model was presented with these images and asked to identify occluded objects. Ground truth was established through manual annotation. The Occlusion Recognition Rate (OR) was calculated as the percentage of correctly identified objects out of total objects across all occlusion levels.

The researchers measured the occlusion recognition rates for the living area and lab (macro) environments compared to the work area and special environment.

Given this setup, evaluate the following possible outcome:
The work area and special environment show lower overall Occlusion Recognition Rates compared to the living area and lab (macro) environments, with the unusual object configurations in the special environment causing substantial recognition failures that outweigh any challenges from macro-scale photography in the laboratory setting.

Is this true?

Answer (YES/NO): YES